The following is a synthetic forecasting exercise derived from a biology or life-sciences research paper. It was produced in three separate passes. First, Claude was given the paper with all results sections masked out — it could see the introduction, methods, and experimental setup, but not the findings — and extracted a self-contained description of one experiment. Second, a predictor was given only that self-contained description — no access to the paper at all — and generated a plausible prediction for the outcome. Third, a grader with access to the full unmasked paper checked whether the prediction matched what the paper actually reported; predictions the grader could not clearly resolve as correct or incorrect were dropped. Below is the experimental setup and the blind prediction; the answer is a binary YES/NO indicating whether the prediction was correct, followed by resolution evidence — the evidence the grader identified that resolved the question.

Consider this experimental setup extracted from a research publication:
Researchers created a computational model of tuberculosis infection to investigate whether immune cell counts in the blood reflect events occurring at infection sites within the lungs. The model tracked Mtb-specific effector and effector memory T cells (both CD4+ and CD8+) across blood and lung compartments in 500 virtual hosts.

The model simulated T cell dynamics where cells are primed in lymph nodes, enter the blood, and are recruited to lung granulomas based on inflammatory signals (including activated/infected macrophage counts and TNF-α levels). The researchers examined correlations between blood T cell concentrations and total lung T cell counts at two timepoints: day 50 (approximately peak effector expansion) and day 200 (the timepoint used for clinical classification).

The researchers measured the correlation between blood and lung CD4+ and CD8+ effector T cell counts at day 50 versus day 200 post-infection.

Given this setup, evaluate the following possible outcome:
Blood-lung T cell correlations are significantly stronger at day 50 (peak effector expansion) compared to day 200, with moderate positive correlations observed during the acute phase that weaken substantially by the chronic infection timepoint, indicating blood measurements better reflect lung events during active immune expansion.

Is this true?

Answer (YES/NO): YES